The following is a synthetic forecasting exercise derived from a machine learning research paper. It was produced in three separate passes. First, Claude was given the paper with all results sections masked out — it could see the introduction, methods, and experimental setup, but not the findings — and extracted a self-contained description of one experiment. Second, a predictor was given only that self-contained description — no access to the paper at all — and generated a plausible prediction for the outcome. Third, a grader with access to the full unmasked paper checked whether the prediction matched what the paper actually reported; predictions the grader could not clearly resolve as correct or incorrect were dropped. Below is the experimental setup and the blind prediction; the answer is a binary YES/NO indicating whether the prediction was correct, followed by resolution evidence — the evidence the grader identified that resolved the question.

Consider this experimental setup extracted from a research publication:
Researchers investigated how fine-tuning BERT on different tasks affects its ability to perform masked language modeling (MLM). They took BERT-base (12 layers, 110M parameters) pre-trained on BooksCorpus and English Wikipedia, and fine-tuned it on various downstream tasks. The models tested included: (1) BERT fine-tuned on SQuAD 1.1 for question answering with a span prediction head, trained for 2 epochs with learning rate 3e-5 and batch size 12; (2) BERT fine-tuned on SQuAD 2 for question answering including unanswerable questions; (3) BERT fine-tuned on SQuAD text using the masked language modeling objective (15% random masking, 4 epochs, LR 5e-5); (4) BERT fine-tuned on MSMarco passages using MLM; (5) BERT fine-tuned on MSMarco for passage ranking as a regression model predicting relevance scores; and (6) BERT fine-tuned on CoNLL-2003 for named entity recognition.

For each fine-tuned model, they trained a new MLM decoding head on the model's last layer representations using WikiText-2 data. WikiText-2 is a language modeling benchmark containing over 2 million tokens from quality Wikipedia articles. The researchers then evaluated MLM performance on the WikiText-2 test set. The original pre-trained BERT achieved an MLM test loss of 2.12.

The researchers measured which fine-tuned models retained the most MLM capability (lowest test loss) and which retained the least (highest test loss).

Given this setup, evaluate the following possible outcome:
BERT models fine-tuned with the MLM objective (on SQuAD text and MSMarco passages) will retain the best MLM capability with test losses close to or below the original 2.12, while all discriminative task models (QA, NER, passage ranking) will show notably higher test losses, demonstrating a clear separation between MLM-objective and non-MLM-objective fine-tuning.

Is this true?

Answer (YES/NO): NO